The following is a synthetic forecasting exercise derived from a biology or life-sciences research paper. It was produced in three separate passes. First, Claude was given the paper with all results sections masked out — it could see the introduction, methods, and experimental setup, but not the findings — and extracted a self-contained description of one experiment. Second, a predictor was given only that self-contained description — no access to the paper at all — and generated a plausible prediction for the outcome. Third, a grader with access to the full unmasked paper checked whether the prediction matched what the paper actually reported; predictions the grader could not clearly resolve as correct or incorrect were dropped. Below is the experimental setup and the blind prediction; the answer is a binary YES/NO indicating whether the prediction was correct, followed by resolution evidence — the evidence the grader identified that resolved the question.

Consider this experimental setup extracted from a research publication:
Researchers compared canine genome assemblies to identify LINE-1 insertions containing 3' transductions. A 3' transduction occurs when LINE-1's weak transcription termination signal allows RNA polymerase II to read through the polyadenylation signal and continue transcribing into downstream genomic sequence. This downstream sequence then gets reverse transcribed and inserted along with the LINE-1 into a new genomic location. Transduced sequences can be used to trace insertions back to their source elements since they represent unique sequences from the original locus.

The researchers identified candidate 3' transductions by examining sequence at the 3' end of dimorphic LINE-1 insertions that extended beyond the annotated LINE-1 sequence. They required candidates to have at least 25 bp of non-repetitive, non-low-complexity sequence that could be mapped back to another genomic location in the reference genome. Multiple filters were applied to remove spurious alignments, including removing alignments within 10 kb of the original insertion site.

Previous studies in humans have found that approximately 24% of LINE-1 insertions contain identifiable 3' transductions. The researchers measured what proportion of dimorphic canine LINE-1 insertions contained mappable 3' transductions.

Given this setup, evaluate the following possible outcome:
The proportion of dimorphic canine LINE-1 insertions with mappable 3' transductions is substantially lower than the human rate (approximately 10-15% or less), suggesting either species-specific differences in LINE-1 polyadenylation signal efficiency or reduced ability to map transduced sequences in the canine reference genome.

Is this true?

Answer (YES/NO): YES